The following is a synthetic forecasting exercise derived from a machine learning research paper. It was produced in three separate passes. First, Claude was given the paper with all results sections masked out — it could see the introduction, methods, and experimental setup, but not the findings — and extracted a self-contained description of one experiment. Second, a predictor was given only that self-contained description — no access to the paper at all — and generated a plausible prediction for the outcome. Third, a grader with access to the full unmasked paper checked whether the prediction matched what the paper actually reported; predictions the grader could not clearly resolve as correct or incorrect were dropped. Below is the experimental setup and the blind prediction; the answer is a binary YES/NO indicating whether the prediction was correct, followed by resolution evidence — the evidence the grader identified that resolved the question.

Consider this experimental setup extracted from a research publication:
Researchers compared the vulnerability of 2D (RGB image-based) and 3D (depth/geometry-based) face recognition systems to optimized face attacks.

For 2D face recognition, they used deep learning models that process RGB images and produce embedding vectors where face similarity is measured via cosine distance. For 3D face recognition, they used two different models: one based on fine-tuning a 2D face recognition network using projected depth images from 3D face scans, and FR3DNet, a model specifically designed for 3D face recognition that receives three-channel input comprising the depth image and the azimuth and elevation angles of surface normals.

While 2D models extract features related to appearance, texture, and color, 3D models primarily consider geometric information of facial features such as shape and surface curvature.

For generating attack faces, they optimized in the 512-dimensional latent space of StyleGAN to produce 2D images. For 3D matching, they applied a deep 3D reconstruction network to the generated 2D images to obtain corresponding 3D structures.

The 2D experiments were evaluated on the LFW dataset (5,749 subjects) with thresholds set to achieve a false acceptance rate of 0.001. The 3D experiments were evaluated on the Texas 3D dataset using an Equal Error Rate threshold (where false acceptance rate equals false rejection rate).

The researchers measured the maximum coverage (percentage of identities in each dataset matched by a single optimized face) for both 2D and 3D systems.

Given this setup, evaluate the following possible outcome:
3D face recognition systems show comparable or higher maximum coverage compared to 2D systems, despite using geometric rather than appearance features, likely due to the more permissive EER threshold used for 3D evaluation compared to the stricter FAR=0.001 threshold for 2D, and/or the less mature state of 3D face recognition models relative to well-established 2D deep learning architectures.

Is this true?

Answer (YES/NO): YES